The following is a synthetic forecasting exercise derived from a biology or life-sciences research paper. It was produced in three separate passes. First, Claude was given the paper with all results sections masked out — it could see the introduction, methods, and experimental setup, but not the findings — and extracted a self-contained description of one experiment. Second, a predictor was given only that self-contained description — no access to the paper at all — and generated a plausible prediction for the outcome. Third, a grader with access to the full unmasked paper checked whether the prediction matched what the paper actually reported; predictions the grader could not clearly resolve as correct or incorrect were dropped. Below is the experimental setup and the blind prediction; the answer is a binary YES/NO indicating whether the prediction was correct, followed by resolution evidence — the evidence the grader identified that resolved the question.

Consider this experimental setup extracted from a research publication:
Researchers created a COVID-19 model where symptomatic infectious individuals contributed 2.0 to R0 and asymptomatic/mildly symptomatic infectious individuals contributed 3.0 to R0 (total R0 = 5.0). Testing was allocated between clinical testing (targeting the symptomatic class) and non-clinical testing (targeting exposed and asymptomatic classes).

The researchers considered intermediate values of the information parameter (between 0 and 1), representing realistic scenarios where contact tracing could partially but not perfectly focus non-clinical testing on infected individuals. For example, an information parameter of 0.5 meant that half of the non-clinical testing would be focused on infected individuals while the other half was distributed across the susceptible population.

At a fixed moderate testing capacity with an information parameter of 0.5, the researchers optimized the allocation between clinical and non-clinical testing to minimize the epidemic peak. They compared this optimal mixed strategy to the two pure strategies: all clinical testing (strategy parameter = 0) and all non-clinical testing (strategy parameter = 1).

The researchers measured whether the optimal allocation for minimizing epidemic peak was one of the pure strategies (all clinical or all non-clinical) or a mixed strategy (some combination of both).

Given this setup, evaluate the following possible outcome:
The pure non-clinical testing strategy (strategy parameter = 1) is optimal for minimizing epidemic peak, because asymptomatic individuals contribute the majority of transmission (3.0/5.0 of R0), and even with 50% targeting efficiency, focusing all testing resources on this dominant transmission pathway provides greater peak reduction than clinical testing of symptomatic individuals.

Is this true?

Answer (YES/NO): NO